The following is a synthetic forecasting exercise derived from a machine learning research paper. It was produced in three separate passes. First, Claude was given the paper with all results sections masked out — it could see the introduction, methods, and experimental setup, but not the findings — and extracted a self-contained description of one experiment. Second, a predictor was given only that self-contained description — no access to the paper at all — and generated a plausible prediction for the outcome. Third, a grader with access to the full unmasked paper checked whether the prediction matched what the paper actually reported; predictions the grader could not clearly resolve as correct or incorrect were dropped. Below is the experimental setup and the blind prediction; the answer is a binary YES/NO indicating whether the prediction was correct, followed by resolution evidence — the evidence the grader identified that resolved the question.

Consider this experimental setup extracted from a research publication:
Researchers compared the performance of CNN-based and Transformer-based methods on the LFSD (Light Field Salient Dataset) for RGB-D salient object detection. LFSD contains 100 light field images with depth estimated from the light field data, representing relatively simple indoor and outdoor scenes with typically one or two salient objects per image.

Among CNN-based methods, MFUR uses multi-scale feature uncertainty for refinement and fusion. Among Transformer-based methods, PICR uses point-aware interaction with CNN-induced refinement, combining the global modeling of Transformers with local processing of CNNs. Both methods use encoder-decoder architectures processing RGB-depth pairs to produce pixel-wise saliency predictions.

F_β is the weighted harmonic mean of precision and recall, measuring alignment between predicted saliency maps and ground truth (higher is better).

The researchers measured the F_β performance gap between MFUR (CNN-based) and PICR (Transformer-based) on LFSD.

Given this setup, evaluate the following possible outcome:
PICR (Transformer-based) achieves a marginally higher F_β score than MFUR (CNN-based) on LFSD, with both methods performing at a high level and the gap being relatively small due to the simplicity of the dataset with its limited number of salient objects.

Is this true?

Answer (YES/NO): YES